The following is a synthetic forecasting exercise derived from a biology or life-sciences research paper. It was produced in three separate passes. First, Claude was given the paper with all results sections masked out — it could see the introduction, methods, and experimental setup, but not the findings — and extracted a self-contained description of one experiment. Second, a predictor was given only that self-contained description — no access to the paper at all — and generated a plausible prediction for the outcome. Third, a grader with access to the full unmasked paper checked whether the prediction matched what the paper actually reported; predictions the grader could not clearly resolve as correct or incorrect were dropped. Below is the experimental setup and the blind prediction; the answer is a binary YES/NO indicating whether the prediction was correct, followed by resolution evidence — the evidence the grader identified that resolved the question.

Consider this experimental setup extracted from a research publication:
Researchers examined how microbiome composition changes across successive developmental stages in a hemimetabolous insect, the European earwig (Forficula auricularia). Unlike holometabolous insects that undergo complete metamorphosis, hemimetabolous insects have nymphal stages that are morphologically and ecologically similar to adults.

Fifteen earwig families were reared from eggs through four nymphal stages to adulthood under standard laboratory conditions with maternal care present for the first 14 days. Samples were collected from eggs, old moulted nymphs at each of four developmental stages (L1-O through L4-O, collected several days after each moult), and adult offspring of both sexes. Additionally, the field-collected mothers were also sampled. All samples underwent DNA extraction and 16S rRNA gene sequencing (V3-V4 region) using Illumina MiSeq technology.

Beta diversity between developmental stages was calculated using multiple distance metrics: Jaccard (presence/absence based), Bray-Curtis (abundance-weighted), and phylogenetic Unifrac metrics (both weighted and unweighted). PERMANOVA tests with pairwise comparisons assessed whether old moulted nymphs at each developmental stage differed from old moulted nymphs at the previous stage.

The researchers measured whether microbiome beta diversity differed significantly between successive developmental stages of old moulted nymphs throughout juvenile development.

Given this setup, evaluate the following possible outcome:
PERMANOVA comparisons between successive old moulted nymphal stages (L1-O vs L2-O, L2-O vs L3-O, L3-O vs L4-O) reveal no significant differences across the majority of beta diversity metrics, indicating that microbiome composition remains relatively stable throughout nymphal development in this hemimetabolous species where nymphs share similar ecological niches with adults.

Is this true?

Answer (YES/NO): NO